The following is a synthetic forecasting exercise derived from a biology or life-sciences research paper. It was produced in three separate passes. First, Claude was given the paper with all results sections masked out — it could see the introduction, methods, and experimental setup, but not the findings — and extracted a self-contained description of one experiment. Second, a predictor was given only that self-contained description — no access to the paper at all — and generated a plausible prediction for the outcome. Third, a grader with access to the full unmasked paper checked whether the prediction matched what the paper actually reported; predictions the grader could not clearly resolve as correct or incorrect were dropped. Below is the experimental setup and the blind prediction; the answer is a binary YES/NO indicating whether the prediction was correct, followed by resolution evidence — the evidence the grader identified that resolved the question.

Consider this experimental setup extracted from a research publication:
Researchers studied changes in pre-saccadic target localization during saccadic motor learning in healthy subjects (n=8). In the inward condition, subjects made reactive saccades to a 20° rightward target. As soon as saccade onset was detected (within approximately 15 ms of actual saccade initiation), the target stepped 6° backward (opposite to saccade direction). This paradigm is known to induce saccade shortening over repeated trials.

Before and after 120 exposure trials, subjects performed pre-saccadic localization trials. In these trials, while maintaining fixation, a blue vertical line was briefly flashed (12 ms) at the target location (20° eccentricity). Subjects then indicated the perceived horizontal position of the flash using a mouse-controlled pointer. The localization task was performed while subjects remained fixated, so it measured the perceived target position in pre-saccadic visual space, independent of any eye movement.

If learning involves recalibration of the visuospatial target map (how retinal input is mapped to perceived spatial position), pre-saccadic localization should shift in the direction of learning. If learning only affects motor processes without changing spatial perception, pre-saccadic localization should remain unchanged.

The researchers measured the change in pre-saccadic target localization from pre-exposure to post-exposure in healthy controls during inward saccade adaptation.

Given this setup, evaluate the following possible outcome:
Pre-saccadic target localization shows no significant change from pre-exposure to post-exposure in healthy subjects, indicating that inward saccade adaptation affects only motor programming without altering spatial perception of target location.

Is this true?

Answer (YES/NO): NO